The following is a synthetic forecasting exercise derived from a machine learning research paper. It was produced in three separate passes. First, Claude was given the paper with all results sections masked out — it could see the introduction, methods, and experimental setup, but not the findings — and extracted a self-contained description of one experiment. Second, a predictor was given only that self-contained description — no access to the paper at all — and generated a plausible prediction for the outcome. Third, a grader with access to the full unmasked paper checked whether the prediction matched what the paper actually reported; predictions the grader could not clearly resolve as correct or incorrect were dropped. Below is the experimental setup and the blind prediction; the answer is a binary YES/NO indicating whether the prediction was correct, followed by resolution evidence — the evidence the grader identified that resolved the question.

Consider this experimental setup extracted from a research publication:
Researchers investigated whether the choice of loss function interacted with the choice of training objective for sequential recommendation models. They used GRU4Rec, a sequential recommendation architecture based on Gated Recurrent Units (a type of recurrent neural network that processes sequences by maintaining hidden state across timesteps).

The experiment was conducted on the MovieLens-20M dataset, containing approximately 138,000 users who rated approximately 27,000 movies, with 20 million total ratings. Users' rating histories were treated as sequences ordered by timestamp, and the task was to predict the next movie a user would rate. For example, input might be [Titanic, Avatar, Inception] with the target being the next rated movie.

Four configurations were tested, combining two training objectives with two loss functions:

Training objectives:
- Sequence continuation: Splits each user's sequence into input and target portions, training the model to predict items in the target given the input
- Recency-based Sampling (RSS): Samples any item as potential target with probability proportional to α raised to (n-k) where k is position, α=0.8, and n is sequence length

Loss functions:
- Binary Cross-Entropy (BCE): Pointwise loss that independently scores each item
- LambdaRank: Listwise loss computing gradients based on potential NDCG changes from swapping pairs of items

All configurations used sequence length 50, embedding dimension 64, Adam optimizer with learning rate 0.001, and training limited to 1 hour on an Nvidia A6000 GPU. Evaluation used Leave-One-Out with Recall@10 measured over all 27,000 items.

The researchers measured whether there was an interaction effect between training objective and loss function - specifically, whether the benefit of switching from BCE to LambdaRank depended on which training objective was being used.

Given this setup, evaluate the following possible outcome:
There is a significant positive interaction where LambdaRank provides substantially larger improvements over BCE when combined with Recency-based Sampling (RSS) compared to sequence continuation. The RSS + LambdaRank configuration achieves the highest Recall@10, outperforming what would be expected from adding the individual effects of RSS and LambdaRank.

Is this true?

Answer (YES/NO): YES